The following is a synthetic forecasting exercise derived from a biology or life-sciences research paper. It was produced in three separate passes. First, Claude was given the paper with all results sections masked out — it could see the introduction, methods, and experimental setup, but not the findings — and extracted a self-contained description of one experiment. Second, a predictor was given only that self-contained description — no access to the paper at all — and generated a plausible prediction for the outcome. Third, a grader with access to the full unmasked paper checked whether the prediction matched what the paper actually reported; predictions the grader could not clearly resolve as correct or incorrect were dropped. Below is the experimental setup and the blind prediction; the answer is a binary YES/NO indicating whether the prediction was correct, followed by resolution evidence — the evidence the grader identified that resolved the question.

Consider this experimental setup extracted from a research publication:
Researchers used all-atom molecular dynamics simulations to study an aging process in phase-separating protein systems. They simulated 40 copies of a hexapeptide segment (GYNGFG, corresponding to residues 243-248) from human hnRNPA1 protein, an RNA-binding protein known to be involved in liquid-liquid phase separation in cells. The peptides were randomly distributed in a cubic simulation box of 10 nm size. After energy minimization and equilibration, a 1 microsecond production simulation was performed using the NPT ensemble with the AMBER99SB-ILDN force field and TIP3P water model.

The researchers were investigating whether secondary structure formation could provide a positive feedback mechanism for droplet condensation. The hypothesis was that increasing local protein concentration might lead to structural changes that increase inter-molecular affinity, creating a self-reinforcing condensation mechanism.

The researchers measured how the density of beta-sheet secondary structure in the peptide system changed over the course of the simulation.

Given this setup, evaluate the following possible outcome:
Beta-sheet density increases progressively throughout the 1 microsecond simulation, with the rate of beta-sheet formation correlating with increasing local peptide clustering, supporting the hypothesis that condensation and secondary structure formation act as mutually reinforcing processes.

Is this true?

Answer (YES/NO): YES